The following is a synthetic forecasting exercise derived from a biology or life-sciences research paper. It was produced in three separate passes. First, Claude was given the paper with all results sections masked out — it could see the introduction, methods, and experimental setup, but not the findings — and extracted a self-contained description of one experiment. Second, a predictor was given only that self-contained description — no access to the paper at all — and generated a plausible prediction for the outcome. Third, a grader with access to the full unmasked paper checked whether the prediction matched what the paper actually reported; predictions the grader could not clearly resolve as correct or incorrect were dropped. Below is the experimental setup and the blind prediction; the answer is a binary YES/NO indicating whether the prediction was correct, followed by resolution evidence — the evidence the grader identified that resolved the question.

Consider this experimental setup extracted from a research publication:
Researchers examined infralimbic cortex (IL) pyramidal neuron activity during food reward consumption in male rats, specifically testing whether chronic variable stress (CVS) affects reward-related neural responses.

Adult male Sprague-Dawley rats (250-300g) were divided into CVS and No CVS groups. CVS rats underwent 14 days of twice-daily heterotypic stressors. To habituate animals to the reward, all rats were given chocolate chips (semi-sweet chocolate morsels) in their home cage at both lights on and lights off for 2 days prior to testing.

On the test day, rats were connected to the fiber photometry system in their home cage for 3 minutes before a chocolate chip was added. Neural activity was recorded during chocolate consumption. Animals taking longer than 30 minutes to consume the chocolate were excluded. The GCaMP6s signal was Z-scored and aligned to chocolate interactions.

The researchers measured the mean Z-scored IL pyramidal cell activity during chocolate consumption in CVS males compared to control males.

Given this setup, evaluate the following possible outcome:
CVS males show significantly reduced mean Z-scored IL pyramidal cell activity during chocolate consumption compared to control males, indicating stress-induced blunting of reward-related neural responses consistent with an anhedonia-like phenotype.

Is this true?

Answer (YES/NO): NO